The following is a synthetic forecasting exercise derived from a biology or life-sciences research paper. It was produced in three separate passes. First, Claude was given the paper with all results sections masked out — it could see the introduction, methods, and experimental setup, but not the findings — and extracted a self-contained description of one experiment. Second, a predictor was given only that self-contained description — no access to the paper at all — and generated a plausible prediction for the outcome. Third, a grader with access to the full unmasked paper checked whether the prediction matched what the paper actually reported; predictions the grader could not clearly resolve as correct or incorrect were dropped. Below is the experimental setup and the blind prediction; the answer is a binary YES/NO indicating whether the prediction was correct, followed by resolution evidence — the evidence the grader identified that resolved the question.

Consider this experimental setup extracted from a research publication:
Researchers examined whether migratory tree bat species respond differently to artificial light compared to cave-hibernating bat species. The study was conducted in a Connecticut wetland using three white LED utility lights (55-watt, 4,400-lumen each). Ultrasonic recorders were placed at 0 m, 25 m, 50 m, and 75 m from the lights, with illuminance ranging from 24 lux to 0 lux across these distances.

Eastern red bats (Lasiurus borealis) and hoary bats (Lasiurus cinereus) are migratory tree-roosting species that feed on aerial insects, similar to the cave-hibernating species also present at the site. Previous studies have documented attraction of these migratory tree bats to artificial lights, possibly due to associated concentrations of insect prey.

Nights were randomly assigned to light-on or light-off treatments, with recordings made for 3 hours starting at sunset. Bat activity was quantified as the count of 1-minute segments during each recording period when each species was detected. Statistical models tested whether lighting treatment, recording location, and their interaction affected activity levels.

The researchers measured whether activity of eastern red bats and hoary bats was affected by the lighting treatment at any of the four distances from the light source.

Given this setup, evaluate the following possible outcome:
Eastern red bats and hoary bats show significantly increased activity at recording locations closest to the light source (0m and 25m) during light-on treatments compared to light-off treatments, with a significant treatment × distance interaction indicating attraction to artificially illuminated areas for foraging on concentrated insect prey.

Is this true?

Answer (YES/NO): NO